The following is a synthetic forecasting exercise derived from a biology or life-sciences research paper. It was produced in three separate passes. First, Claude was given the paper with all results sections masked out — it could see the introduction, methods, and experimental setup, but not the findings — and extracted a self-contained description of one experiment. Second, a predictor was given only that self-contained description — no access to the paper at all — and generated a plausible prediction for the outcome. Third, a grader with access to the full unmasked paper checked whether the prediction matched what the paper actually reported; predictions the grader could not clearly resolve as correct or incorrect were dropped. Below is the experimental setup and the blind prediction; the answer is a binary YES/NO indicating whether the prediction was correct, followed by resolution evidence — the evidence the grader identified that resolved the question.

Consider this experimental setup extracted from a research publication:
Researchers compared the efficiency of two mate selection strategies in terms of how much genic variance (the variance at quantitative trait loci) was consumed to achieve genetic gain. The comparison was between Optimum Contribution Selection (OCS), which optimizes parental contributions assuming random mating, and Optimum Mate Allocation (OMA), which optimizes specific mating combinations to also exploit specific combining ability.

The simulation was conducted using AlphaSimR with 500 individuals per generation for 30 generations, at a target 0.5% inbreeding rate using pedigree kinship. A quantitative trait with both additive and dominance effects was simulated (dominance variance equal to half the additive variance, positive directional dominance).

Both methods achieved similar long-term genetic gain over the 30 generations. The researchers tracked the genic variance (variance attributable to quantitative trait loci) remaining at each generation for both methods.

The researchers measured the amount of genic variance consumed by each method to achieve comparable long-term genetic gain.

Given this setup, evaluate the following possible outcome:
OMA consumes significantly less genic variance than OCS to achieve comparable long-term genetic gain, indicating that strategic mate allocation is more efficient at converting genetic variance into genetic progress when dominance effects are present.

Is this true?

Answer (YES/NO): NO